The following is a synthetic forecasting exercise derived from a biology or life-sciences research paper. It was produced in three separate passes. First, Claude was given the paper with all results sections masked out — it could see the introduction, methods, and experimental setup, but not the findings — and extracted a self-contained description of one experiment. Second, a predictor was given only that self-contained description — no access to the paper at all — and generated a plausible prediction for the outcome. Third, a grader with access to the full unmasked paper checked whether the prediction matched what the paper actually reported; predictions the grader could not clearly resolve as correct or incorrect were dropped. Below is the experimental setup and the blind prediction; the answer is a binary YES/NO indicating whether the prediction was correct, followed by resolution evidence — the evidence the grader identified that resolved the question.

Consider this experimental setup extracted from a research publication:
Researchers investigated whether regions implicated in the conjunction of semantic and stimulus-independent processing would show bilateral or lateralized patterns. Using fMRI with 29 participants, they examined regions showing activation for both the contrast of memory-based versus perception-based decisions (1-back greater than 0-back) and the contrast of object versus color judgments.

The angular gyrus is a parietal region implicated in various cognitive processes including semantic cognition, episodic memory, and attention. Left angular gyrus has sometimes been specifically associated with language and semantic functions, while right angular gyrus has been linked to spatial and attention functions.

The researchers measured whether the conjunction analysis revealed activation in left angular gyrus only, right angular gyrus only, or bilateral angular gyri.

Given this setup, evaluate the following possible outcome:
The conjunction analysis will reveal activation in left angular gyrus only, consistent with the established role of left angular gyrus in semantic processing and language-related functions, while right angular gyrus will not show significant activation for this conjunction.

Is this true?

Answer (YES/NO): NO